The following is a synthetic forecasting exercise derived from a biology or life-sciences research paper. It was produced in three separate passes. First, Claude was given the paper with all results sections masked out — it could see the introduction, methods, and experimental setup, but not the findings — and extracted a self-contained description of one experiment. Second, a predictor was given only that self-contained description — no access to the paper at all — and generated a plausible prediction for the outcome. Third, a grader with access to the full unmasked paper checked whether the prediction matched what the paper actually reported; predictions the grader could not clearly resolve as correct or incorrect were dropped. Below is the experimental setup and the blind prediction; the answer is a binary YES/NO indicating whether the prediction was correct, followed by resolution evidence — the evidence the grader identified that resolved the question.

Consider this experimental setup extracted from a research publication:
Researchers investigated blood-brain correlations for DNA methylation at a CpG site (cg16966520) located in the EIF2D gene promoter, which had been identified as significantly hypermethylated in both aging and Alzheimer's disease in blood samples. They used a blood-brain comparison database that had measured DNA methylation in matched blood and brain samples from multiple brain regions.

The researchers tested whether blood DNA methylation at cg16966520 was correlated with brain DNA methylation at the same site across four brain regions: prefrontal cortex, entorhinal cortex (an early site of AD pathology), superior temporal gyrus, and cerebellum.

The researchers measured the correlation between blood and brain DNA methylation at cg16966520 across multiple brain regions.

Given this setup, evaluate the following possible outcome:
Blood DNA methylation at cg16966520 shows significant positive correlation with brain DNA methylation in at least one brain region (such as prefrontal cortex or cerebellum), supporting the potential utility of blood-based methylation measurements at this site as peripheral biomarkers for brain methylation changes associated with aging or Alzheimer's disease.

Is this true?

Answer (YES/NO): YES